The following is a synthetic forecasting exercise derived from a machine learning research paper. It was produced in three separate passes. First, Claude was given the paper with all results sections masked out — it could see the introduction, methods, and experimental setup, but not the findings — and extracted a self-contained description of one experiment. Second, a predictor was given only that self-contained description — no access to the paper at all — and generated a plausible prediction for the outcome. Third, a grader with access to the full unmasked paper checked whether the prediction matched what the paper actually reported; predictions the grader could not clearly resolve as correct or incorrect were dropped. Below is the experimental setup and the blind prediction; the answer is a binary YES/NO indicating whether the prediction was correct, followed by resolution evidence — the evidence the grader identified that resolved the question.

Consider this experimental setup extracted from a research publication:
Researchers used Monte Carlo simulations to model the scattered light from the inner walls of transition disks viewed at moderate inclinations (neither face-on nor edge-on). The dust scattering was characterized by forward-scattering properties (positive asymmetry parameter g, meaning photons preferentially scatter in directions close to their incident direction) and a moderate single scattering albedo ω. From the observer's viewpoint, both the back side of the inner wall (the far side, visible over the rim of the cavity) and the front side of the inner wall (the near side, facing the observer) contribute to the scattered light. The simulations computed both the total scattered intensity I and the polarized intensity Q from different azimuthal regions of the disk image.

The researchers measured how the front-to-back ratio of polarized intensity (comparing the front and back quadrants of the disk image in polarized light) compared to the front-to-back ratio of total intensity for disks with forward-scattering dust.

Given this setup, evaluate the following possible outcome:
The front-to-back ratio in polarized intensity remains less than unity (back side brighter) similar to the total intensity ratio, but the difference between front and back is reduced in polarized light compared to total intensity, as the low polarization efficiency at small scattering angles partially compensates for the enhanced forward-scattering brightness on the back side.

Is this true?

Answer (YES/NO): NO